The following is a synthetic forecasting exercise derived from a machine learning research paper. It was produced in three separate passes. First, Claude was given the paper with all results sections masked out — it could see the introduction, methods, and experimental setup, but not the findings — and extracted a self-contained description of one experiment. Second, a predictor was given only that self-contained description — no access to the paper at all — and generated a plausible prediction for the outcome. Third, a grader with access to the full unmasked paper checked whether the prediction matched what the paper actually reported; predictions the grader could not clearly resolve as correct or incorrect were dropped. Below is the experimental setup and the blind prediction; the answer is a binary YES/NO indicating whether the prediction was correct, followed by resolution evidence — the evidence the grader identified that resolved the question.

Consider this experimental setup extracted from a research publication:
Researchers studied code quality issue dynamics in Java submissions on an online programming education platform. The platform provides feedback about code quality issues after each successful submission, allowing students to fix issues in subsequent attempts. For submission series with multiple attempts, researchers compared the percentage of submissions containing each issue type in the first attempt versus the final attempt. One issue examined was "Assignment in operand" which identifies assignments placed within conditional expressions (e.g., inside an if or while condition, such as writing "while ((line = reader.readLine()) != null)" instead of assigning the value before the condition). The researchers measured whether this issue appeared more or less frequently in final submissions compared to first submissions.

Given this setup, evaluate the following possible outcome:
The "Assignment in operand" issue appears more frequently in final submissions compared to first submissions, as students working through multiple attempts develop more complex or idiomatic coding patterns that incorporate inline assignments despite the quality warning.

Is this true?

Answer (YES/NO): YES